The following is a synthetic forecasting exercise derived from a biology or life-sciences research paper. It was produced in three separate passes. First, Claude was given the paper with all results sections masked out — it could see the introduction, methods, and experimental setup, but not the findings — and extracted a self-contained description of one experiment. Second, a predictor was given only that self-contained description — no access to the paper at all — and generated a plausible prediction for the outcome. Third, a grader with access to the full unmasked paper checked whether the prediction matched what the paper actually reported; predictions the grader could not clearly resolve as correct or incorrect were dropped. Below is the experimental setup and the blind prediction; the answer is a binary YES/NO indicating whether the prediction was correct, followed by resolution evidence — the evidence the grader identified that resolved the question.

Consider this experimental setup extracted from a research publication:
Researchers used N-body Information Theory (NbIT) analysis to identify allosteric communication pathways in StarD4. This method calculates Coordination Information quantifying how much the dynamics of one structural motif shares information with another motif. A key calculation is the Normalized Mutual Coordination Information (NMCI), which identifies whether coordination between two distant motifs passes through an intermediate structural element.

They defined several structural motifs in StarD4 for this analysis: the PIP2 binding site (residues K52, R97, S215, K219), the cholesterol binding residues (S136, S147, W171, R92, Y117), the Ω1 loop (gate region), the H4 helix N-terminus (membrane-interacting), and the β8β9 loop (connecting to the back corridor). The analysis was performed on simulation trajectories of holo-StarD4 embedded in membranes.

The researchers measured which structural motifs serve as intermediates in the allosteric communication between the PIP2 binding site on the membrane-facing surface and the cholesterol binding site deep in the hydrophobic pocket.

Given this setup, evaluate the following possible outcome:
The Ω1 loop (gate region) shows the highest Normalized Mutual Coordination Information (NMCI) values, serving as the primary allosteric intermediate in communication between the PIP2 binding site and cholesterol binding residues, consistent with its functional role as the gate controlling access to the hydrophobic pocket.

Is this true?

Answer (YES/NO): NO